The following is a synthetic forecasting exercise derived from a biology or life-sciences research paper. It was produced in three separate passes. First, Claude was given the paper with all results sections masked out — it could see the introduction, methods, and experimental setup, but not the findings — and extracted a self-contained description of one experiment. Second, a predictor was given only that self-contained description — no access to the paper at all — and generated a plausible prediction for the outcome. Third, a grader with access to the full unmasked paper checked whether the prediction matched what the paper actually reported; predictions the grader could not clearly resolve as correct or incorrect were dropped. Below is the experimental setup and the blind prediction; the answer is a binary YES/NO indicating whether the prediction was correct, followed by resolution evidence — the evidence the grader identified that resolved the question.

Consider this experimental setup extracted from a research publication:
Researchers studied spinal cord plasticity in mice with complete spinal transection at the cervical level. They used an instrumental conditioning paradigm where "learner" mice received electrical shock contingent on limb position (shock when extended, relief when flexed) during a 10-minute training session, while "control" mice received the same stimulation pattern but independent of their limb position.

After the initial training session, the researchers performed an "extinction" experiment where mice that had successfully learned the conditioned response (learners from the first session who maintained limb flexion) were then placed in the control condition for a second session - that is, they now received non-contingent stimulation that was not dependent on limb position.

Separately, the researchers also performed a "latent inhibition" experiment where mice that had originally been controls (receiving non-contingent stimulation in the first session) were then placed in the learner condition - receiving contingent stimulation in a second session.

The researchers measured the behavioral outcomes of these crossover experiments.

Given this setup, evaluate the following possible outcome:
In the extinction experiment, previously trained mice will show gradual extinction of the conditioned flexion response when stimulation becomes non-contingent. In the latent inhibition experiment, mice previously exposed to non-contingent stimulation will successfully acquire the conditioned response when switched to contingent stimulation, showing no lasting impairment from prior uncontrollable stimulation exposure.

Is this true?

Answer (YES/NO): NO